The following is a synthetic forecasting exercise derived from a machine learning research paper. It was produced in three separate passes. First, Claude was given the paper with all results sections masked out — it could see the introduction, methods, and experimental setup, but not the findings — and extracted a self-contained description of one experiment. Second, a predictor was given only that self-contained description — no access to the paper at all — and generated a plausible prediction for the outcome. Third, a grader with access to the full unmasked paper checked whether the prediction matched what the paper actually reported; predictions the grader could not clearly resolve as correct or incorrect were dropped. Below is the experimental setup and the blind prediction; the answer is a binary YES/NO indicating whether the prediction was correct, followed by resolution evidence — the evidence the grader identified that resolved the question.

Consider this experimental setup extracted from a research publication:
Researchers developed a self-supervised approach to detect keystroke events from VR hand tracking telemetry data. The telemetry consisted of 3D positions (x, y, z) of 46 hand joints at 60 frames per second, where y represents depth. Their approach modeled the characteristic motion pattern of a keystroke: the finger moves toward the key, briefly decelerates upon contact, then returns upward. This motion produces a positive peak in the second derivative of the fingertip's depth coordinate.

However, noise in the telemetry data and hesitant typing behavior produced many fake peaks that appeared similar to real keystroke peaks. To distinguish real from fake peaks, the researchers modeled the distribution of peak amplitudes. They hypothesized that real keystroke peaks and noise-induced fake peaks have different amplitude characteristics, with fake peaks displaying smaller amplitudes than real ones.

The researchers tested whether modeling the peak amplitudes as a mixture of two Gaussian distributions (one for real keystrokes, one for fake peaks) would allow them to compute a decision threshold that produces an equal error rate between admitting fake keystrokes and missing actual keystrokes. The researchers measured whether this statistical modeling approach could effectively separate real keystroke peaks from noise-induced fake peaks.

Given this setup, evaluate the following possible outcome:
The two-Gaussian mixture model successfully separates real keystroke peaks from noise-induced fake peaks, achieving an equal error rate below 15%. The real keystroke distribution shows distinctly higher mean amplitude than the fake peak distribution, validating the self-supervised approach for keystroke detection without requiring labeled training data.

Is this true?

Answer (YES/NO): NO